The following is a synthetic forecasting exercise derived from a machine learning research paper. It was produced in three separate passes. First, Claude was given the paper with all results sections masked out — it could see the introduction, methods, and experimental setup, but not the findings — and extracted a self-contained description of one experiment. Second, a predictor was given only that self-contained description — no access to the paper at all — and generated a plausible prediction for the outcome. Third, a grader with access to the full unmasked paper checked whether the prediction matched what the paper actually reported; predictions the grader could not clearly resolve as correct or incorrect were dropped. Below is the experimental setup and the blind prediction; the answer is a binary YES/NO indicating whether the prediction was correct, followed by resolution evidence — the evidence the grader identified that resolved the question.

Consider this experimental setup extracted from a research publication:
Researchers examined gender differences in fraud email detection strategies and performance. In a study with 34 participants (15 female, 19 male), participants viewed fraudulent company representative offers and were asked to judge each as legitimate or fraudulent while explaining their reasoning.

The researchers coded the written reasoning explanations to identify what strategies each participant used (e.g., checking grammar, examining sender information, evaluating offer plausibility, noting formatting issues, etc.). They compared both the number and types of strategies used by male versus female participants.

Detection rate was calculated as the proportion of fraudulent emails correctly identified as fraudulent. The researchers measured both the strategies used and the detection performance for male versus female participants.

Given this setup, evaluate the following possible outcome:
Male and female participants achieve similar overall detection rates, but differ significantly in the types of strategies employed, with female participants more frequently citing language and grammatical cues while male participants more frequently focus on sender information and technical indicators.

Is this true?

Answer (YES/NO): NO